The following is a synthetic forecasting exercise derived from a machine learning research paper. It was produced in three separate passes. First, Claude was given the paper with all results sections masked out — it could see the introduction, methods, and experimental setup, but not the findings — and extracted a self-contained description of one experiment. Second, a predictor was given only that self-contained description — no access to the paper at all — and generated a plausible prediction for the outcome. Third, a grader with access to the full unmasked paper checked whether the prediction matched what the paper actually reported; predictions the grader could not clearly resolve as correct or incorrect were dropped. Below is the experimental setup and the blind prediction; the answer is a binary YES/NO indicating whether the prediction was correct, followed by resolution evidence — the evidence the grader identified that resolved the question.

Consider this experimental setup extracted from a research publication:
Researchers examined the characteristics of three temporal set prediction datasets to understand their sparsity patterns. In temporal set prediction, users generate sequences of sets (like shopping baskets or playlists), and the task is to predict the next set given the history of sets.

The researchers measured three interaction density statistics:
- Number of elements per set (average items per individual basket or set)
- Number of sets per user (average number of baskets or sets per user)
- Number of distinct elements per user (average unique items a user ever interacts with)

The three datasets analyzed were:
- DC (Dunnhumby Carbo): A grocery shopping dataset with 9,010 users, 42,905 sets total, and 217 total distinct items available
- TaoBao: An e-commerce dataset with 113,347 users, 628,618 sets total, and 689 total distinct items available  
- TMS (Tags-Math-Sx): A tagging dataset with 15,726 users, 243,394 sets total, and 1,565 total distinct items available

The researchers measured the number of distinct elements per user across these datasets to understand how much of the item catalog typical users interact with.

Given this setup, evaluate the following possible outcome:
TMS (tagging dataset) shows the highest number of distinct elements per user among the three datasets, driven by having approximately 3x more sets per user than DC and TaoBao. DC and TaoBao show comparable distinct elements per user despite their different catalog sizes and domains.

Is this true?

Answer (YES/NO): YES